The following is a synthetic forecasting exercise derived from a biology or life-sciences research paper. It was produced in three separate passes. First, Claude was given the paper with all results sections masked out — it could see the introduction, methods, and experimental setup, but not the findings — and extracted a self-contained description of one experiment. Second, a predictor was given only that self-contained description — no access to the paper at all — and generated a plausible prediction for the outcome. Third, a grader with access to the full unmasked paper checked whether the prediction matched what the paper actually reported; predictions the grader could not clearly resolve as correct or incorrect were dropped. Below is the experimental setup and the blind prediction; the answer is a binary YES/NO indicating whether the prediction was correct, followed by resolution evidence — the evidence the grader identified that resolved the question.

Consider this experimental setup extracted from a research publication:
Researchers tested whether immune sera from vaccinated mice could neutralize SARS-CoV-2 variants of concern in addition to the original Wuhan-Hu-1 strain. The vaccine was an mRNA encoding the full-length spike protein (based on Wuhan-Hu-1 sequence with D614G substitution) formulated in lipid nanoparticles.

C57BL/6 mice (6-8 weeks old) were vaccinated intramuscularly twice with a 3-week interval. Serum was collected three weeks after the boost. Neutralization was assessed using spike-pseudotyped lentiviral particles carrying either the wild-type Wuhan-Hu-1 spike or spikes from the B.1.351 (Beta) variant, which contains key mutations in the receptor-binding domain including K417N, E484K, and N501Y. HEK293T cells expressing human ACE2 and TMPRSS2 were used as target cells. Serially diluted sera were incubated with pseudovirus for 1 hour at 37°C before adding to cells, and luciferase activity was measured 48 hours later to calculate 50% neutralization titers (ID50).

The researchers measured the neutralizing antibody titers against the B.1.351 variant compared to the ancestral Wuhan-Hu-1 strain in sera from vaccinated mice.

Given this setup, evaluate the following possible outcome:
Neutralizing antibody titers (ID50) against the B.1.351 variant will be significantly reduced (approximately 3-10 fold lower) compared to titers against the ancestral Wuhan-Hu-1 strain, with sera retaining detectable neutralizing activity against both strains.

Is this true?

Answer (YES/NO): NO